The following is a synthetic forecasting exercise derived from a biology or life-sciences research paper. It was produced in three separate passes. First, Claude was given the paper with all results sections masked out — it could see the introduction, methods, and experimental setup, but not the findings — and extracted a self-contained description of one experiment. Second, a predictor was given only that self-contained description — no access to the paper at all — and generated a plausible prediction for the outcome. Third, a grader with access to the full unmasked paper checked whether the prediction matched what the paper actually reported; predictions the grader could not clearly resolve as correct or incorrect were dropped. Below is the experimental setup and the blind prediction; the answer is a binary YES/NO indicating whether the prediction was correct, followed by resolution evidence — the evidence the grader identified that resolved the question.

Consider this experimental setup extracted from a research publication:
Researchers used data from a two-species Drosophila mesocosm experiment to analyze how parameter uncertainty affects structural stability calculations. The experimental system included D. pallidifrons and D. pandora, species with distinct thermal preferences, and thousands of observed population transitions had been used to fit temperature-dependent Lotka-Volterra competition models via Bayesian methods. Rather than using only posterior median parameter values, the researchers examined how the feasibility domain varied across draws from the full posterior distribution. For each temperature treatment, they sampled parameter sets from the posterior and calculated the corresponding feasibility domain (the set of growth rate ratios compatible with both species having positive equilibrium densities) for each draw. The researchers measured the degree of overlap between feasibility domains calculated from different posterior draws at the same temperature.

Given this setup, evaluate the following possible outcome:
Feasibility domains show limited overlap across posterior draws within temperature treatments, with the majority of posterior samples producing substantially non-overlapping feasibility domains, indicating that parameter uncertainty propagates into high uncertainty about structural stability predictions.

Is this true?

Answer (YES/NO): YES